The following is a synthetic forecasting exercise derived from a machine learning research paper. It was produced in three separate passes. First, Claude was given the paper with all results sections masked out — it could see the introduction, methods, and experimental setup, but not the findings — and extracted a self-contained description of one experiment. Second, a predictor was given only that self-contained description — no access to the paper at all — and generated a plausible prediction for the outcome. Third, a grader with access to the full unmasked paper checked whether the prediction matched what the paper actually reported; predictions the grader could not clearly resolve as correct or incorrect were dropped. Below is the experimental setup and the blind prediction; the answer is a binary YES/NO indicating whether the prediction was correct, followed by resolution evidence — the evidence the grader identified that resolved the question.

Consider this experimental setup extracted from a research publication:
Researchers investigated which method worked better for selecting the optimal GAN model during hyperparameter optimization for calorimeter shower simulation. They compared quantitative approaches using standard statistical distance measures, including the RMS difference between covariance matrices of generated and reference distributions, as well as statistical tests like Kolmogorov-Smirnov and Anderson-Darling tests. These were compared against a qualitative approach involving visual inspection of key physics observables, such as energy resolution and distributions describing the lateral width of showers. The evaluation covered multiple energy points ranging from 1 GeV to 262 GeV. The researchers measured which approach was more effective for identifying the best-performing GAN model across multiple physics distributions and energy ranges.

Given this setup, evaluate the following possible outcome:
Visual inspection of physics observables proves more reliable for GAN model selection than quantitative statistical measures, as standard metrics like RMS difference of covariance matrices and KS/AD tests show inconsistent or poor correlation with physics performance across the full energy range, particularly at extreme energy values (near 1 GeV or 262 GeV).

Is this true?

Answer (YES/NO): NO